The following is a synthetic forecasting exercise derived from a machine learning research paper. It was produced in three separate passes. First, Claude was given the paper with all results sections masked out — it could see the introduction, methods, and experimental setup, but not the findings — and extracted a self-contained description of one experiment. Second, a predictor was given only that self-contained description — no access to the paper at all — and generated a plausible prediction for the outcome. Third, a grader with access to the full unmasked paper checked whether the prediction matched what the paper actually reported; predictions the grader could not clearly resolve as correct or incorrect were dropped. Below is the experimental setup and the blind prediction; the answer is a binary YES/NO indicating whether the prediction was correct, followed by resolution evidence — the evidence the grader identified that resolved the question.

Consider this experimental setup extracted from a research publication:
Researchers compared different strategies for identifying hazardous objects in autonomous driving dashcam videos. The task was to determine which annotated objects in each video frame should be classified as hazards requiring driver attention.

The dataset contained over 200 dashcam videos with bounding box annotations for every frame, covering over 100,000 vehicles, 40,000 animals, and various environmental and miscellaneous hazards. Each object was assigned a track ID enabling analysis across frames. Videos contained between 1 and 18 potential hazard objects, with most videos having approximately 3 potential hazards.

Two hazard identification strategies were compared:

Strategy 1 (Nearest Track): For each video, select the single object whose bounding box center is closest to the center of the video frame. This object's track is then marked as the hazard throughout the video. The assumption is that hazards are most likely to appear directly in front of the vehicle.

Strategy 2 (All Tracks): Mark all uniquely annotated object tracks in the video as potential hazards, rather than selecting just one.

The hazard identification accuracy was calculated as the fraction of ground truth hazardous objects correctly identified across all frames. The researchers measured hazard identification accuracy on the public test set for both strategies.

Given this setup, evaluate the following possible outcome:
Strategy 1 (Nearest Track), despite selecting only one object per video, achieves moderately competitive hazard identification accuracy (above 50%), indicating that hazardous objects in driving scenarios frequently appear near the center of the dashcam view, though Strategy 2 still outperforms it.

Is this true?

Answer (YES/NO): NO